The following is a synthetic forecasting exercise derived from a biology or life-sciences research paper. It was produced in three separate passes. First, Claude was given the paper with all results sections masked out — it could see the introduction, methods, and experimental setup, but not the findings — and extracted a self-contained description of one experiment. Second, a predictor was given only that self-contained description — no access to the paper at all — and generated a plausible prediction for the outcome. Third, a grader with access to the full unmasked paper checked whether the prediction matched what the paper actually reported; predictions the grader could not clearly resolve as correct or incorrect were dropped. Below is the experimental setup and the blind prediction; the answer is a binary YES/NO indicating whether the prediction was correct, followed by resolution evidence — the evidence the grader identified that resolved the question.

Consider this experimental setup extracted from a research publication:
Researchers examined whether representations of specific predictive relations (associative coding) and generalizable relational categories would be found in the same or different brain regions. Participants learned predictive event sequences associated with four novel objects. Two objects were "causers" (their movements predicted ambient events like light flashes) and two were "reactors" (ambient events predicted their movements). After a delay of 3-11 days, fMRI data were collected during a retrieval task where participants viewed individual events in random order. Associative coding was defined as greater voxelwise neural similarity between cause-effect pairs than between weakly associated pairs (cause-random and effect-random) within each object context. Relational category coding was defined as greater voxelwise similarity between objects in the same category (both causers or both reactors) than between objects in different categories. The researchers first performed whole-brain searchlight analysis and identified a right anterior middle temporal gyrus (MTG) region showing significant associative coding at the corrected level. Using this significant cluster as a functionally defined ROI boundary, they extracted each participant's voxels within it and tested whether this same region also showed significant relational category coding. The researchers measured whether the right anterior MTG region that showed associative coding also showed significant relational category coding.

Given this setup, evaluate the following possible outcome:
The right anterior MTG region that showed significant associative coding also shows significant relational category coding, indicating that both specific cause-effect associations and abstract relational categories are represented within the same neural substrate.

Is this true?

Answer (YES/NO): YES